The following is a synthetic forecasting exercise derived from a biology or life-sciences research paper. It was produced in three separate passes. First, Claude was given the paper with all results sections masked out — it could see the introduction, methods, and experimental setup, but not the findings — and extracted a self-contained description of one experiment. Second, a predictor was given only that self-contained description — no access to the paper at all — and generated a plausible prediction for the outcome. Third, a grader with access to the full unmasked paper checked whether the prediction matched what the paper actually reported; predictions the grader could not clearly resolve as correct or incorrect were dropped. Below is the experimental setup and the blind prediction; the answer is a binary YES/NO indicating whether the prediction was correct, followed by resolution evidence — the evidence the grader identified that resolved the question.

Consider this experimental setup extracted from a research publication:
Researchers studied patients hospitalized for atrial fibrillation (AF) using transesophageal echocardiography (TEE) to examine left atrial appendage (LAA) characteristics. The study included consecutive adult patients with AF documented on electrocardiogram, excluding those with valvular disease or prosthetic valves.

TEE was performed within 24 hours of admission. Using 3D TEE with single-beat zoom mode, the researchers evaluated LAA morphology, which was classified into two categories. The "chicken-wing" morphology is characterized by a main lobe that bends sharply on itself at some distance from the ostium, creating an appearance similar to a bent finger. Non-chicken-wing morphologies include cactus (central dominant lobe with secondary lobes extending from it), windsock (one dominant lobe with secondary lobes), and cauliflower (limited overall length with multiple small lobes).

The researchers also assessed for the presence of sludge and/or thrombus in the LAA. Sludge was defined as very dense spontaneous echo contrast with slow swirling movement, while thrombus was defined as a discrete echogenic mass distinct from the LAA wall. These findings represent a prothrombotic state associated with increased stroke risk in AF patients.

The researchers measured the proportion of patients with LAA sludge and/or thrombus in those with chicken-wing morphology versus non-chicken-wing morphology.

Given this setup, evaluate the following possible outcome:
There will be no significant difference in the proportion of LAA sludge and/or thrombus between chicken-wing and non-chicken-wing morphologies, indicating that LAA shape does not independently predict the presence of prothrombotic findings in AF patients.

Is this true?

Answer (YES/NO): NO